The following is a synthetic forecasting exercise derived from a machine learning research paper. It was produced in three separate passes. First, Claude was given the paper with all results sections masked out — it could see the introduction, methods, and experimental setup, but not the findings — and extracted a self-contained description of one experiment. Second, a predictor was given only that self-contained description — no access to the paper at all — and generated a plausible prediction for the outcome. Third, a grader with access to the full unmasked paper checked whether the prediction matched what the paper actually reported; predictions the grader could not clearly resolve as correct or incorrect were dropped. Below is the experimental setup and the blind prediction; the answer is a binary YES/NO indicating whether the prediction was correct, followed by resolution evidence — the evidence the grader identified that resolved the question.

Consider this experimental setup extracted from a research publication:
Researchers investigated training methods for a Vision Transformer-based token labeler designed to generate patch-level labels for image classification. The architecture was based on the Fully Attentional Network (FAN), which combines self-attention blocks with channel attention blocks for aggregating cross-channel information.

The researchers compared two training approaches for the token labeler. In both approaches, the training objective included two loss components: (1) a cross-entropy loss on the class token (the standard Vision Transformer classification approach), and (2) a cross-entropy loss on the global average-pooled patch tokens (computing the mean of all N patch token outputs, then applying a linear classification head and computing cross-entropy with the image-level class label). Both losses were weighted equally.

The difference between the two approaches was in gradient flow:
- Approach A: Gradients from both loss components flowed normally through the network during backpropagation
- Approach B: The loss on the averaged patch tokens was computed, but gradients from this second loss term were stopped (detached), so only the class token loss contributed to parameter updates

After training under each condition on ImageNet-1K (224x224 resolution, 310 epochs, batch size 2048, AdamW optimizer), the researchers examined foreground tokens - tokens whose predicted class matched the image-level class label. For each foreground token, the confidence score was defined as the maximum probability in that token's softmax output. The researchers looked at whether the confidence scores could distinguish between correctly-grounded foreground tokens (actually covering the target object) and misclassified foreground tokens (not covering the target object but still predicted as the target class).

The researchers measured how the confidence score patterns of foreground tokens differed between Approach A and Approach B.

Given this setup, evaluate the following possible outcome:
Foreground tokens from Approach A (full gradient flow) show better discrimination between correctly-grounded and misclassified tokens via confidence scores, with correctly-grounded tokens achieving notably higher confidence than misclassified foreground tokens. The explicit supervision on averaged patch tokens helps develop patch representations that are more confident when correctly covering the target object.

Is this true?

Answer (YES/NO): YES